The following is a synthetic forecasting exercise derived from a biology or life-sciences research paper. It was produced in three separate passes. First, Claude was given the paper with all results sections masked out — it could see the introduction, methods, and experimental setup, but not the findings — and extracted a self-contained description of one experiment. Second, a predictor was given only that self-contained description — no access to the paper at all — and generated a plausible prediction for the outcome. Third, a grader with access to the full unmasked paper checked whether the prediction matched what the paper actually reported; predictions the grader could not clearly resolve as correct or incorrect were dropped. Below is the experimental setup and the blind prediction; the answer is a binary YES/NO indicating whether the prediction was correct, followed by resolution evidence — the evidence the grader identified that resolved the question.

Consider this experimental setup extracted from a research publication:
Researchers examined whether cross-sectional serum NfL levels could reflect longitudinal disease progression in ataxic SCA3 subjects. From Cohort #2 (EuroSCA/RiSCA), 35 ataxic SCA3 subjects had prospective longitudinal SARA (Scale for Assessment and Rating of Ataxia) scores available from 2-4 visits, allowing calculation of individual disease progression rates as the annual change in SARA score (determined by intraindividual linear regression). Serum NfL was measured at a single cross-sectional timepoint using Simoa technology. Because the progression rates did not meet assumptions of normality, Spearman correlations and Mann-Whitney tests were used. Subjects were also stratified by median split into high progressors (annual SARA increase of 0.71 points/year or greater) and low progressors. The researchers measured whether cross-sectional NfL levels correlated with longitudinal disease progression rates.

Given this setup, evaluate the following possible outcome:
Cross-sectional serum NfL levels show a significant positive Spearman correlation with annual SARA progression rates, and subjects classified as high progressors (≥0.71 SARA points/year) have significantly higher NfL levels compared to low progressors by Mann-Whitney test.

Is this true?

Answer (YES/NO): YES